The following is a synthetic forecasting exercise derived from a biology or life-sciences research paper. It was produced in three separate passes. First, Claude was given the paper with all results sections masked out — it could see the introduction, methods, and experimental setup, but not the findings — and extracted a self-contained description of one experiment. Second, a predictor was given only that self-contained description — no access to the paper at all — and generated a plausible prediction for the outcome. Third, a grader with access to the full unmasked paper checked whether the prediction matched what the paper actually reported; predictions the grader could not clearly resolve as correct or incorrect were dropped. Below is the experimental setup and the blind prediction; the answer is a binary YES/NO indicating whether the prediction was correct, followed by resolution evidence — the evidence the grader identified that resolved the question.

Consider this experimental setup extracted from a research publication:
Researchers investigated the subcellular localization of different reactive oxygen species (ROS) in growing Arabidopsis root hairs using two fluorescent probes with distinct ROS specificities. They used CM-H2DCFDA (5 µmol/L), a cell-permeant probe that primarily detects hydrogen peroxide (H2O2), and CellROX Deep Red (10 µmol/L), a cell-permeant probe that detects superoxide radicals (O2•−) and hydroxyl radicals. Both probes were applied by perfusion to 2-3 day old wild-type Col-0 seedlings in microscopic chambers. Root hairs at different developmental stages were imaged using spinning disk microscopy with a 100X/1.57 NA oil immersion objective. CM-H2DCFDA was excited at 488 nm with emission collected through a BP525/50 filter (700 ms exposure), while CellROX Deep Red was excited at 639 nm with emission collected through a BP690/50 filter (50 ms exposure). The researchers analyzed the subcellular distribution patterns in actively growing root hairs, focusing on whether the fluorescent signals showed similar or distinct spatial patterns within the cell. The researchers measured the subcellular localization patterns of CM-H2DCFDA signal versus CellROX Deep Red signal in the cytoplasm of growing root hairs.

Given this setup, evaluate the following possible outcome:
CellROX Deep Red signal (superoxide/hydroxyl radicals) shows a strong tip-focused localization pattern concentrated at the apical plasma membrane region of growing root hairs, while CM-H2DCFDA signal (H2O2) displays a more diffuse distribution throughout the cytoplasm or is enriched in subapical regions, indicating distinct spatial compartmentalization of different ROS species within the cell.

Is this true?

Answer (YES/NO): NO